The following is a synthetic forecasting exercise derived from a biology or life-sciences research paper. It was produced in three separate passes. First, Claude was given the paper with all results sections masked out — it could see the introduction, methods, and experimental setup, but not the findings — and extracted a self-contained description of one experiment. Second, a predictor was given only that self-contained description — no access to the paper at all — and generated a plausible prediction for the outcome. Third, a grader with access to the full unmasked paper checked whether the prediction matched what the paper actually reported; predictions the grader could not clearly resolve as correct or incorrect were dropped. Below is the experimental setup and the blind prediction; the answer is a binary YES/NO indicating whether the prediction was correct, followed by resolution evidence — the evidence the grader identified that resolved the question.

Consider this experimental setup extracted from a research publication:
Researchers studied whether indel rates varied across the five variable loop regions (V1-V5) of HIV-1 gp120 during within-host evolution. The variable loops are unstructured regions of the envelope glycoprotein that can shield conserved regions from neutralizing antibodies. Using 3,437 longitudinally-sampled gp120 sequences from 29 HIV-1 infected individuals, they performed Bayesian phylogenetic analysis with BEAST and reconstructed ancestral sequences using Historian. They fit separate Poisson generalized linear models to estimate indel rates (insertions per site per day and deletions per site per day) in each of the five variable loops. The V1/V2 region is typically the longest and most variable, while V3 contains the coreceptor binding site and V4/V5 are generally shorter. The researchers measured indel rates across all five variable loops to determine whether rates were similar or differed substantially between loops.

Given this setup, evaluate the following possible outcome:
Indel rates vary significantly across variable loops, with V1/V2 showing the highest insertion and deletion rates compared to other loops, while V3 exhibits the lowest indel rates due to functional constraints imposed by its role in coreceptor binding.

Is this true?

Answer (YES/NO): NO